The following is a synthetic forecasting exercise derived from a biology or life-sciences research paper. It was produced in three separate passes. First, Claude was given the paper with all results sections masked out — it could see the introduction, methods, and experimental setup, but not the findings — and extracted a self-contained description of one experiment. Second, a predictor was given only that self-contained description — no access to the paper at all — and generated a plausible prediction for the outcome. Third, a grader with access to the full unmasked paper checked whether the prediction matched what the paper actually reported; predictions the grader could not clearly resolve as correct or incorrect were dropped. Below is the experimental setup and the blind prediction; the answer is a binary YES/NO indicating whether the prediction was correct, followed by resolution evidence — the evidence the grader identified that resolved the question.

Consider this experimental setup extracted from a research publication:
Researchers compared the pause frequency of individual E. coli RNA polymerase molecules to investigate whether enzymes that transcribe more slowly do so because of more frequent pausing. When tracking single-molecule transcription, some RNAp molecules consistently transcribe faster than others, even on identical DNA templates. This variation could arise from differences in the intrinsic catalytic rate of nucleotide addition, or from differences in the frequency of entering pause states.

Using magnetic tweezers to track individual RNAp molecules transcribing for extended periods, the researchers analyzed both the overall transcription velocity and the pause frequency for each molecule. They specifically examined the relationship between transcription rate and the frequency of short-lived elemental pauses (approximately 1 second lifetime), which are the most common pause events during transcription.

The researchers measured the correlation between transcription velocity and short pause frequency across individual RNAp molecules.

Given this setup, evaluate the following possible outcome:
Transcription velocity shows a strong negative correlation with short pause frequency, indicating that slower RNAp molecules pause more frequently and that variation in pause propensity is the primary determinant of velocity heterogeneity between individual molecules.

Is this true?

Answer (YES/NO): NO